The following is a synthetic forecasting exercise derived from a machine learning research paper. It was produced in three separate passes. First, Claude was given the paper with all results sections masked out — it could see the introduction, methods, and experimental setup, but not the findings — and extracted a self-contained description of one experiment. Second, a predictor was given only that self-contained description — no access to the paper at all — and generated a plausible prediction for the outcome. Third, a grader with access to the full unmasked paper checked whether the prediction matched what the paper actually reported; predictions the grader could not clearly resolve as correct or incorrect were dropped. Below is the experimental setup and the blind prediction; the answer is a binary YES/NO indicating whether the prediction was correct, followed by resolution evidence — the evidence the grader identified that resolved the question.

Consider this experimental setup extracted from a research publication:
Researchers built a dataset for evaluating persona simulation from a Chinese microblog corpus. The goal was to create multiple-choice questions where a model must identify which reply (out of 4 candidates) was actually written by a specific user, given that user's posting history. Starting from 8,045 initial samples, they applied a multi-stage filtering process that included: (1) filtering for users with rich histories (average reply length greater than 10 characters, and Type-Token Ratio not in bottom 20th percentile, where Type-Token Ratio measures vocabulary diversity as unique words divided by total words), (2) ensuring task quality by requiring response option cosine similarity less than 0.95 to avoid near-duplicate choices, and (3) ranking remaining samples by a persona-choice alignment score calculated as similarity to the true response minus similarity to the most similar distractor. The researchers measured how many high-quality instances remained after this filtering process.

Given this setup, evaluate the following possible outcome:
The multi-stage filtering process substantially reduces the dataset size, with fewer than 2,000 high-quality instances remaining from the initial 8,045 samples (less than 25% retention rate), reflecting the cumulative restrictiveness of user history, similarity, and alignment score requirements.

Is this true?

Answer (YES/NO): NO